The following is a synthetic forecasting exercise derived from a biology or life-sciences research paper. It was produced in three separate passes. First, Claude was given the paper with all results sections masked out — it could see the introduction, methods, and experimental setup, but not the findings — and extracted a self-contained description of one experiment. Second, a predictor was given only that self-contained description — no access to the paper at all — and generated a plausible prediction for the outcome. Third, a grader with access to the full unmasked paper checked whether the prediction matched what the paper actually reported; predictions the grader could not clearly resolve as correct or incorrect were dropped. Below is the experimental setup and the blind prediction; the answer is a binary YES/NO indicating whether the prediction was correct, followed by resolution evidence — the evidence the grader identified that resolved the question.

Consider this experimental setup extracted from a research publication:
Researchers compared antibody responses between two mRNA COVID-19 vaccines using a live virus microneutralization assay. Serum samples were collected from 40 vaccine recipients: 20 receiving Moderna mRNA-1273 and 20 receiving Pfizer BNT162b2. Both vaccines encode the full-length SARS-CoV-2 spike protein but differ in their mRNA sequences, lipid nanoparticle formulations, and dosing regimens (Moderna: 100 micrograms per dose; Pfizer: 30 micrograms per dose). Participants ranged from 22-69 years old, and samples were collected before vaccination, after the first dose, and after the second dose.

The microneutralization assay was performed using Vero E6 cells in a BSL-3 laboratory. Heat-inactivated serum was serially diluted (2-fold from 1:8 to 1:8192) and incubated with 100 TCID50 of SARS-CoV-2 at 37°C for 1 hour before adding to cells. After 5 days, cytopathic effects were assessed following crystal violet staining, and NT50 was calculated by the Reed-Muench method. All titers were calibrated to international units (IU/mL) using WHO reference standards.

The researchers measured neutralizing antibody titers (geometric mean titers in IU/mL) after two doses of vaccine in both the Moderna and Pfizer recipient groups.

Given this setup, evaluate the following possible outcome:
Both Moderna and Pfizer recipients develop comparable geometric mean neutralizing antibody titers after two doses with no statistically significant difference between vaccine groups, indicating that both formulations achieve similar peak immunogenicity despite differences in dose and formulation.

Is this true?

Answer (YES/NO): NO